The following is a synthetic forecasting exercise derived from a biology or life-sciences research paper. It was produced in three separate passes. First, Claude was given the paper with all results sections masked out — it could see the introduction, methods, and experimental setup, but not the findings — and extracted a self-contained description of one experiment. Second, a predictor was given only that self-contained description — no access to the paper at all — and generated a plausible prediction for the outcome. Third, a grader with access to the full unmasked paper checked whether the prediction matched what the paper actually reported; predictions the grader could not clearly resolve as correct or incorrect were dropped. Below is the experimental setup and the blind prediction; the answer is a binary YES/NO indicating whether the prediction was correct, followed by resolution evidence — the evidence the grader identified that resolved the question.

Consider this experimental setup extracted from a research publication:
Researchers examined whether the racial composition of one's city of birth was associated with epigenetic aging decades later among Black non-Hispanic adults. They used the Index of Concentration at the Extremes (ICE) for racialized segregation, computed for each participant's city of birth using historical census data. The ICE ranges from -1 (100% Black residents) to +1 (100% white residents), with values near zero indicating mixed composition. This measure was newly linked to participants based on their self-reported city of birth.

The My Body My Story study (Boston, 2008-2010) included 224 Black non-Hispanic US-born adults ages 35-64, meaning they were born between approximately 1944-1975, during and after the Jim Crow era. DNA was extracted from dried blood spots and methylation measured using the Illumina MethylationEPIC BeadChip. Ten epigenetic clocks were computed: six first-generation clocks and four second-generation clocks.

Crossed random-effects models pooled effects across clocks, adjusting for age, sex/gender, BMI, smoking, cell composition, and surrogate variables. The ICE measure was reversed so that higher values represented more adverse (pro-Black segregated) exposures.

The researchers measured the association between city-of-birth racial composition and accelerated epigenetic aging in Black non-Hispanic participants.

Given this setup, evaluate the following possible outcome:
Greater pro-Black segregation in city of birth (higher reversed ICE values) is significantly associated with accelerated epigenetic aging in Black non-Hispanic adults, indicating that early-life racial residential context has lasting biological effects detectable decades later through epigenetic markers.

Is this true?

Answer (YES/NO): NO